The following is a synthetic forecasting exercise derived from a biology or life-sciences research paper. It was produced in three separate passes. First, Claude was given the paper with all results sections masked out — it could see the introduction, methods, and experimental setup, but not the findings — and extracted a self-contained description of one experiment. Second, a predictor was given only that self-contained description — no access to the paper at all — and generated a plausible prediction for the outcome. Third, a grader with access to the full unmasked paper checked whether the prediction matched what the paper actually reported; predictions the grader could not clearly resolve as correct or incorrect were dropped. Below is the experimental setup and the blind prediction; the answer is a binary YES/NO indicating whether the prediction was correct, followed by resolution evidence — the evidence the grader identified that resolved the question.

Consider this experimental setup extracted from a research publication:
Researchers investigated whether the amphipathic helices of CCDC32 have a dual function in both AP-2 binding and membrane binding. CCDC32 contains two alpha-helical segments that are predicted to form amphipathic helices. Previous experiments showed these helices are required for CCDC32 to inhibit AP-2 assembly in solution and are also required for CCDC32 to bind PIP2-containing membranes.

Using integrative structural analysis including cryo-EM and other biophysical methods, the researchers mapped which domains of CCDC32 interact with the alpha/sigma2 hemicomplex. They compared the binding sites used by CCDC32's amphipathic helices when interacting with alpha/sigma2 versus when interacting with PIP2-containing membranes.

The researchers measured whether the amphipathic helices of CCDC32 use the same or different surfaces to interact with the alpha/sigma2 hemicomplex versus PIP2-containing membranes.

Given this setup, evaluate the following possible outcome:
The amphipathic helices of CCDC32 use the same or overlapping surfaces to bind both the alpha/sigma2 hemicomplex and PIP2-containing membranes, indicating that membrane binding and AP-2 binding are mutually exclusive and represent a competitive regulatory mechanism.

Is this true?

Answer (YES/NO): YES